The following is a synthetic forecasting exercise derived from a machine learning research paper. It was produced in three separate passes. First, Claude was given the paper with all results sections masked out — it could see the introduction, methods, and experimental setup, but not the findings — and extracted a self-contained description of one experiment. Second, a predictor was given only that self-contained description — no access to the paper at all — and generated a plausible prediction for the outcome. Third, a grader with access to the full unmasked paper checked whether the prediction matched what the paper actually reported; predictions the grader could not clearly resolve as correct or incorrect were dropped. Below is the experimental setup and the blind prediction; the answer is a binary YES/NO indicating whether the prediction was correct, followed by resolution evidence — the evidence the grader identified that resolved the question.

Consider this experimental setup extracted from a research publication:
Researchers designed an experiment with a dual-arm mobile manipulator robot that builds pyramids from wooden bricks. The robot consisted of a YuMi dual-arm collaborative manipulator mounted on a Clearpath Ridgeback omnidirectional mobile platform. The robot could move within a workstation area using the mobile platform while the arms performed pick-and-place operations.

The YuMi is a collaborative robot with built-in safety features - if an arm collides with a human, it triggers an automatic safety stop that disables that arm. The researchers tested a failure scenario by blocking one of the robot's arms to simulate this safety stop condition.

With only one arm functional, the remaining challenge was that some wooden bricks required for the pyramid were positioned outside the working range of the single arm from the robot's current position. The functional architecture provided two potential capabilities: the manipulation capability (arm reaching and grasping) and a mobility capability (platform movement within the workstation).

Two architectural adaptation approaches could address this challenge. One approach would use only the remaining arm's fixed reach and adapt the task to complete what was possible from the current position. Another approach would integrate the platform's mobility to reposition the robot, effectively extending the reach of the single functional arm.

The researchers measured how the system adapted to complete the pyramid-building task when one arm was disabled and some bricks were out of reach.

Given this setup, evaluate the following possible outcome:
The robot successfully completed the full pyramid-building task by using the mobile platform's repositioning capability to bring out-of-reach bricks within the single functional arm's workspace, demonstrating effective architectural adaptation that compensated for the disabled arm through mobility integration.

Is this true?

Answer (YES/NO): YES